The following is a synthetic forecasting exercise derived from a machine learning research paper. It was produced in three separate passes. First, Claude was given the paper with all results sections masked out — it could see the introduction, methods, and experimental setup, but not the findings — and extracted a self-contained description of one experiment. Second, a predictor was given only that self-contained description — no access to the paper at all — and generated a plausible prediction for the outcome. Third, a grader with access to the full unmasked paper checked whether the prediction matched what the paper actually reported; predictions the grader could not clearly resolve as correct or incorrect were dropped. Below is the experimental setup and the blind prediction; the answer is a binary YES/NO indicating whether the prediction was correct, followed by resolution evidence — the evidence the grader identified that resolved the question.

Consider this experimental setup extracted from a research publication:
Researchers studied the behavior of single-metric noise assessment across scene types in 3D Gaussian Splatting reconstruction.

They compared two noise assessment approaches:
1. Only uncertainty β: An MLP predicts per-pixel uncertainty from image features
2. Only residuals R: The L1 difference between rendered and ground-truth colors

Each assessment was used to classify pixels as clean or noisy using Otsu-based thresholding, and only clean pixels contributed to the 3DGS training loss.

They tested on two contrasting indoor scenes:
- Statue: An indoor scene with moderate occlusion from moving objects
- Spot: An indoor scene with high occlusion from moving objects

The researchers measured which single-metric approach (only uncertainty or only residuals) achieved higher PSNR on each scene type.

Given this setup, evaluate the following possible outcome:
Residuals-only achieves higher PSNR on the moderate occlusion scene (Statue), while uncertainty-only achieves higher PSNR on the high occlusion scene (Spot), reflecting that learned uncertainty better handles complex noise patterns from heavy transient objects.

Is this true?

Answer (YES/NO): YES